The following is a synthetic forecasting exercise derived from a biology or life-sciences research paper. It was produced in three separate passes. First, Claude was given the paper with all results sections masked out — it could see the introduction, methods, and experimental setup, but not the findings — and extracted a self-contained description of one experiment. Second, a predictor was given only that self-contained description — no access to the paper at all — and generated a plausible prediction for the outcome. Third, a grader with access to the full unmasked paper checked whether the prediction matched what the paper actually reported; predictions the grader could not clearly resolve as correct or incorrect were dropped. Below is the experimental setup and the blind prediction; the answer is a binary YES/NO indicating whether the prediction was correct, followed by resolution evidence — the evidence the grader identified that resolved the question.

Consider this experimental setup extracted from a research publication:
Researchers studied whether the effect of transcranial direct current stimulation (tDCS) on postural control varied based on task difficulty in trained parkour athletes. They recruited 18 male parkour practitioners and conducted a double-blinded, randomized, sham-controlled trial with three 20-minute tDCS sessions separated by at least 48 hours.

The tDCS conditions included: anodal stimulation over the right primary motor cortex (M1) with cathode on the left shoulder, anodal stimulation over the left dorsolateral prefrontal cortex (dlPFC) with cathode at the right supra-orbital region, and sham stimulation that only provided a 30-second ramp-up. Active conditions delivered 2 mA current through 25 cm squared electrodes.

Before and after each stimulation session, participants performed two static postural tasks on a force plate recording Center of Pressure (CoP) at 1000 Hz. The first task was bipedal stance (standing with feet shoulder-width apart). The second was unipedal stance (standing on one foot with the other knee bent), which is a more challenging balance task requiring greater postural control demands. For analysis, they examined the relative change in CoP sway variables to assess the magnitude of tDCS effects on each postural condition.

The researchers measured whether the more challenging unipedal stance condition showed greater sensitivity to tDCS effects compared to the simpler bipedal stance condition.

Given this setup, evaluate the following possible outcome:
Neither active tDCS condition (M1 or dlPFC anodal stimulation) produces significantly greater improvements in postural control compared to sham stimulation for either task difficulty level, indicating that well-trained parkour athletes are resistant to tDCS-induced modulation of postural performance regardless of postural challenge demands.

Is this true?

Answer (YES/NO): NO